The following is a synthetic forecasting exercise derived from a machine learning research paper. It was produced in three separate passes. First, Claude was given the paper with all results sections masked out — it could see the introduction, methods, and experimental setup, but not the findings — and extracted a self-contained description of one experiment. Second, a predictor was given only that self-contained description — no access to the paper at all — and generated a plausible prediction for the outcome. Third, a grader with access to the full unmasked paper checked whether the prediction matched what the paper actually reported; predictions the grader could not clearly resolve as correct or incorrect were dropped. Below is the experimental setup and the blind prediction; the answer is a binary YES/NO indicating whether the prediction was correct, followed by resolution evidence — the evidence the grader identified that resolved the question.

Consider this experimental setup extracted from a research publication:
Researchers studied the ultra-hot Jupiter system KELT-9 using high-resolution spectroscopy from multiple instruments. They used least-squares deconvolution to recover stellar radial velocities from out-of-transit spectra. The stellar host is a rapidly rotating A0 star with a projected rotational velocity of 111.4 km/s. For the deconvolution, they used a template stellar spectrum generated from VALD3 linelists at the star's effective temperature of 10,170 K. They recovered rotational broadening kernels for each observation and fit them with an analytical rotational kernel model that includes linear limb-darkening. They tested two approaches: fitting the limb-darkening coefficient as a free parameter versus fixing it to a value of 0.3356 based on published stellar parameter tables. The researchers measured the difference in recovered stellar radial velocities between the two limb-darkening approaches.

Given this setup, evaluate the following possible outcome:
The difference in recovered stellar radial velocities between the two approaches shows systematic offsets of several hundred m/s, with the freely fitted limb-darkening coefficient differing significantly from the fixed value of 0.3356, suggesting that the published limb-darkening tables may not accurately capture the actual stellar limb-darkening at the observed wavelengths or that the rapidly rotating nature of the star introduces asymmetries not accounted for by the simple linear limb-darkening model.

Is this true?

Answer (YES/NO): NO